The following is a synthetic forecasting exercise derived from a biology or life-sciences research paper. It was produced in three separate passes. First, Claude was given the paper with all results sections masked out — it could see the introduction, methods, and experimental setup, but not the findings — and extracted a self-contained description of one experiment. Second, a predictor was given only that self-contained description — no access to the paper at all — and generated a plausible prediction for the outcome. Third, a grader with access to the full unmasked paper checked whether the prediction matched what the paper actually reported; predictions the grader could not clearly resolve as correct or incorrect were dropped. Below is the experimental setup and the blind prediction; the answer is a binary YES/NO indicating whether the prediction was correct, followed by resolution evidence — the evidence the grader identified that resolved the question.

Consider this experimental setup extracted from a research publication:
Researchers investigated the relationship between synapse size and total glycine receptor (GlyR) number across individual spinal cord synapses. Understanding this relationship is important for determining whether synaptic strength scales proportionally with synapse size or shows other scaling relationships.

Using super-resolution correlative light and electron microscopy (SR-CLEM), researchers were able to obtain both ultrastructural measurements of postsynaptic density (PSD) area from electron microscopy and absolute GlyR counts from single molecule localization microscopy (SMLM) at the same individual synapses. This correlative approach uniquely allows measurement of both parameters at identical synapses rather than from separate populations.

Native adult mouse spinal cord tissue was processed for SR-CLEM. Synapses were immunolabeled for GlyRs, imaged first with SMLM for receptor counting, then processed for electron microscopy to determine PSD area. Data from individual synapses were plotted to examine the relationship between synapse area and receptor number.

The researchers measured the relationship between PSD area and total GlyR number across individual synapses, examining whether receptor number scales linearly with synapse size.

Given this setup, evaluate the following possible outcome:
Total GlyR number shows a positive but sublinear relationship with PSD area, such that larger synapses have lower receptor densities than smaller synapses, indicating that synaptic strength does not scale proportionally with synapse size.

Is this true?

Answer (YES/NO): NO